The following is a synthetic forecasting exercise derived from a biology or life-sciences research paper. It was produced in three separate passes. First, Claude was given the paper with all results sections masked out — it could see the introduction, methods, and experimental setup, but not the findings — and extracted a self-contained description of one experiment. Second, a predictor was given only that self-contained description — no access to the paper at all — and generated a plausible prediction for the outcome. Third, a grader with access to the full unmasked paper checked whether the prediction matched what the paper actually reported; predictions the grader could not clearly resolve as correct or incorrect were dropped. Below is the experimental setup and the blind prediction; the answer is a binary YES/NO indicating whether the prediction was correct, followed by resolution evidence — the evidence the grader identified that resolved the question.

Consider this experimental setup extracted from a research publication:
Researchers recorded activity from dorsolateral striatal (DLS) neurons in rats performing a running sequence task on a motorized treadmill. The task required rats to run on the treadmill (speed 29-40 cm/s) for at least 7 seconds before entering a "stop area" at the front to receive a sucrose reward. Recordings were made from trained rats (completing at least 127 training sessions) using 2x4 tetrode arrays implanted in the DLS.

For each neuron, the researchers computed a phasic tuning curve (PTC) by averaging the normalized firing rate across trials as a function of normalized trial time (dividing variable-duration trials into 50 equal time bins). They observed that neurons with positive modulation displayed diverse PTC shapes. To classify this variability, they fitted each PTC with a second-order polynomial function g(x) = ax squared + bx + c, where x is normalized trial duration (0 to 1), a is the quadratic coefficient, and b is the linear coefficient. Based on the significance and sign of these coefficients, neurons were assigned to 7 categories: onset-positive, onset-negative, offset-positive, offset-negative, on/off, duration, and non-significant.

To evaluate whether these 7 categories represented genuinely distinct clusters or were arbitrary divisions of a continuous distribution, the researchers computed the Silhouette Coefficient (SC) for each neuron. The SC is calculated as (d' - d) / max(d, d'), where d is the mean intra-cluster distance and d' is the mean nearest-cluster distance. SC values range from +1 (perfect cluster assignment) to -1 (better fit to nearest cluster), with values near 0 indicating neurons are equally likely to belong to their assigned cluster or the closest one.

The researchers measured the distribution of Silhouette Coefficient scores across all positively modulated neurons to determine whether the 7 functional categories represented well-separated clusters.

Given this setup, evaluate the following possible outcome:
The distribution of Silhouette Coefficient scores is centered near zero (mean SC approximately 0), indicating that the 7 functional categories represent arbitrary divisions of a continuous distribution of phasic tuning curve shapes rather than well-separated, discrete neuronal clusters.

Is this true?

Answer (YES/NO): NO